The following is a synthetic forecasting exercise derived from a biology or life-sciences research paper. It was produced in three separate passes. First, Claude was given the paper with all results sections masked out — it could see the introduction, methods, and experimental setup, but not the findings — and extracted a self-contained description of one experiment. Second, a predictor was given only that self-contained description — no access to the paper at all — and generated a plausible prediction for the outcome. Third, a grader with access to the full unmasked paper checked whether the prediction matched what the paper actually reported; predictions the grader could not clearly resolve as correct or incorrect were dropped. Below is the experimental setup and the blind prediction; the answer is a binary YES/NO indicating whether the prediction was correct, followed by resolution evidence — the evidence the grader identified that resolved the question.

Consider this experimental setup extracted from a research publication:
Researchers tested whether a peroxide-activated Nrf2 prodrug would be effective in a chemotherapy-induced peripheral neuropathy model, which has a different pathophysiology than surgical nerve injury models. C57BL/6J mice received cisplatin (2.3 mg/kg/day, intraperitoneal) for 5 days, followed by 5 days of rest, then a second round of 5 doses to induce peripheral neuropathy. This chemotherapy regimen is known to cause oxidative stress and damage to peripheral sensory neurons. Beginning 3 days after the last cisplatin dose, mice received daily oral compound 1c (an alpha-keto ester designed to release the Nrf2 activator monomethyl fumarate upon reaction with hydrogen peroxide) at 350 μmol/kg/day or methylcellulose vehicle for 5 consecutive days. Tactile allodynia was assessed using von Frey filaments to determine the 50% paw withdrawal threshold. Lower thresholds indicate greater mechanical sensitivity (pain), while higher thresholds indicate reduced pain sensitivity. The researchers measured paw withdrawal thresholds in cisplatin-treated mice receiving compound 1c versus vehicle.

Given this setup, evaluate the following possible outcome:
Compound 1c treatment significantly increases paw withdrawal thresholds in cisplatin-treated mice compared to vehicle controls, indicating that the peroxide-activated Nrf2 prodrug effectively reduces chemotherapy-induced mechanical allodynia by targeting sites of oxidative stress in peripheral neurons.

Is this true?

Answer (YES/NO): YES